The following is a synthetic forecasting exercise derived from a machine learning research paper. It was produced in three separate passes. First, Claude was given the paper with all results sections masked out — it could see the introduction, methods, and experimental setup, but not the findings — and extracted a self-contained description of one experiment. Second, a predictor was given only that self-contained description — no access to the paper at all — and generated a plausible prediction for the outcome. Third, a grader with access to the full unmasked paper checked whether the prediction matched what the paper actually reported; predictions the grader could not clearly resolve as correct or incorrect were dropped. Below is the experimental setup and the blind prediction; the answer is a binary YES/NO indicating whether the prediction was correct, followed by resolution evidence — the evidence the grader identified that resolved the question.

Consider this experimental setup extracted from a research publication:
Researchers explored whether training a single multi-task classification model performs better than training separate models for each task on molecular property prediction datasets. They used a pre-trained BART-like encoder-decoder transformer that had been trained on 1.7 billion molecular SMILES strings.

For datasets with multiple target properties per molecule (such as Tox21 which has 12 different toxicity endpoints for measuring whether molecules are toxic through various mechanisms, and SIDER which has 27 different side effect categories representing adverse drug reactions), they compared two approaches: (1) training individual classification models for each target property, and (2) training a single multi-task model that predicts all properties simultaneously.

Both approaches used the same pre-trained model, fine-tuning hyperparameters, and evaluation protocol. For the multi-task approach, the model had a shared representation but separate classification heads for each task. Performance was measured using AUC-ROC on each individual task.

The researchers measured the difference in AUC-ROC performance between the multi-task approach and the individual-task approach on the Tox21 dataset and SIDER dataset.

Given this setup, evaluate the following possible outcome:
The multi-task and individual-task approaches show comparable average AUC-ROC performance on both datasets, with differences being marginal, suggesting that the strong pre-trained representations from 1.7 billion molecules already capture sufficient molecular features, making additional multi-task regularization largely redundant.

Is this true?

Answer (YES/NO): NO